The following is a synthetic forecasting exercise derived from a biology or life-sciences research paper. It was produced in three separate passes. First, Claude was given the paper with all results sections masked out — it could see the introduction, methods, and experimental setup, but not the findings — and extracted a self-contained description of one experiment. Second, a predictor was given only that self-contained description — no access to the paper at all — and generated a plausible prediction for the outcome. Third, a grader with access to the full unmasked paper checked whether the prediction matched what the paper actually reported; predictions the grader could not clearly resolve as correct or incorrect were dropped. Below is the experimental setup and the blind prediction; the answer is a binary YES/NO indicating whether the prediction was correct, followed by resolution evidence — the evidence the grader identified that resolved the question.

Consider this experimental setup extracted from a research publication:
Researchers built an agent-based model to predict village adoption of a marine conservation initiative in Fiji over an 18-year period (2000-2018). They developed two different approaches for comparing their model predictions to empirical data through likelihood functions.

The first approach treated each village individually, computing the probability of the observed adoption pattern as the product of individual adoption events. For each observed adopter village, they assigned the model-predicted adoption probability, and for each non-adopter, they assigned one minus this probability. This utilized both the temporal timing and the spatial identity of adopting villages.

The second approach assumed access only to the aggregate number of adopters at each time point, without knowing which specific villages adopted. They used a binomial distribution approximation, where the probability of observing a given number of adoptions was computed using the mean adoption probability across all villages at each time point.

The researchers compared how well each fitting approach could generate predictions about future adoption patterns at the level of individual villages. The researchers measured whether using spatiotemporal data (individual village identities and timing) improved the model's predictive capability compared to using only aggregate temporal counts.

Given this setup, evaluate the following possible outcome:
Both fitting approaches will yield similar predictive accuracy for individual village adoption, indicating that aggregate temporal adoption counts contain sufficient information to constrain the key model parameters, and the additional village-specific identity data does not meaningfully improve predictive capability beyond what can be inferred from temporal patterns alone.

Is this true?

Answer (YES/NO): NO